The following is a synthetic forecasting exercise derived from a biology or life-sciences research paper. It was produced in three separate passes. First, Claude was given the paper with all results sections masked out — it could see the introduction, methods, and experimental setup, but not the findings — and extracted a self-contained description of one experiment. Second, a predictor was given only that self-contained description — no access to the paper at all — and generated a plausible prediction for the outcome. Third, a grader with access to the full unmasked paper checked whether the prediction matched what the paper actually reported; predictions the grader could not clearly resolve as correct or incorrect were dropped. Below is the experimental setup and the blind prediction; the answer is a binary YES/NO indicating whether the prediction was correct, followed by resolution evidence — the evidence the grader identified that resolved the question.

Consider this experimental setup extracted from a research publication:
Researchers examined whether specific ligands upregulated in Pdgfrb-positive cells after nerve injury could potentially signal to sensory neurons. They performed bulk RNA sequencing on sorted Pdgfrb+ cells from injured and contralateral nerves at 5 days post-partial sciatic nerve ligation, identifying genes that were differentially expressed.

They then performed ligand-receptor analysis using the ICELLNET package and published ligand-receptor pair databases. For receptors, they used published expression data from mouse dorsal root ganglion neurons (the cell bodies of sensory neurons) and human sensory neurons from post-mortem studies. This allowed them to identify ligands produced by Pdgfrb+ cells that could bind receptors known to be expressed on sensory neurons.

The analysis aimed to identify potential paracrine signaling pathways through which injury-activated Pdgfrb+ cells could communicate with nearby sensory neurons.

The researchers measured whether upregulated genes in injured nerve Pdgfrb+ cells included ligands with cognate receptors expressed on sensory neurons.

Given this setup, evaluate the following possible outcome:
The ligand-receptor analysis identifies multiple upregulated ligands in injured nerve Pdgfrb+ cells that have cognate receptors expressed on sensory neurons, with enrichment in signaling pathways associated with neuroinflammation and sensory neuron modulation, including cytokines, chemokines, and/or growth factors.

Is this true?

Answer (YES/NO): YES